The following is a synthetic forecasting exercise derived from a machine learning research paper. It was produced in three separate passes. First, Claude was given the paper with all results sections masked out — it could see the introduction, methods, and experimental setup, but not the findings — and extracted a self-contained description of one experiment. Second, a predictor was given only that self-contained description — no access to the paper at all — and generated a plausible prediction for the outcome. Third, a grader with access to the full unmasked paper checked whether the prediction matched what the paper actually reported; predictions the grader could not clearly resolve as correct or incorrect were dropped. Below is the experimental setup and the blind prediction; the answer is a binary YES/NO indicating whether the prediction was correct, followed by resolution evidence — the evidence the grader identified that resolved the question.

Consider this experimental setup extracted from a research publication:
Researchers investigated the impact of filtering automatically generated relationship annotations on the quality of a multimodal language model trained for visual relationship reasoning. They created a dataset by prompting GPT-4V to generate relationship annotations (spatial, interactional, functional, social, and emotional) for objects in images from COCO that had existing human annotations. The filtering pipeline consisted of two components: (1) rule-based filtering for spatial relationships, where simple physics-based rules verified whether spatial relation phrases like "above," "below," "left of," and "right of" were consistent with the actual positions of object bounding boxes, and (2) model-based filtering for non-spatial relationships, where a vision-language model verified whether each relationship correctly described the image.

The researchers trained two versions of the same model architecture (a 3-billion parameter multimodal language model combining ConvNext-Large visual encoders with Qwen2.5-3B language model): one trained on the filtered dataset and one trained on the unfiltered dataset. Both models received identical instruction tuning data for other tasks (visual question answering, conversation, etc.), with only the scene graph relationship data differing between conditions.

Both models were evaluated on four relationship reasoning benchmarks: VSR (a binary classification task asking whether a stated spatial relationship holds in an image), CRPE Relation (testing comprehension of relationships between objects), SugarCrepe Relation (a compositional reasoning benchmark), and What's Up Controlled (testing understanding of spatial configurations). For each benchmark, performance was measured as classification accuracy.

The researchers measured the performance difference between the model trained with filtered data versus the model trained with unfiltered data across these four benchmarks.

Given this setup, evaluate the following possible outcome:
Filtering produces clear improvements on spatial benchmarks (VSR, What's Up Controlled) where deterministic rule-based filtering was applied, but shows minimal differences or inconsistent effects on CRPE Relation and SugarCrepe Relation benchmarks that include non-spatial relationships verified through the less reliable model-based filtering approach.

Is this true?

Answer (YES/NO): NO